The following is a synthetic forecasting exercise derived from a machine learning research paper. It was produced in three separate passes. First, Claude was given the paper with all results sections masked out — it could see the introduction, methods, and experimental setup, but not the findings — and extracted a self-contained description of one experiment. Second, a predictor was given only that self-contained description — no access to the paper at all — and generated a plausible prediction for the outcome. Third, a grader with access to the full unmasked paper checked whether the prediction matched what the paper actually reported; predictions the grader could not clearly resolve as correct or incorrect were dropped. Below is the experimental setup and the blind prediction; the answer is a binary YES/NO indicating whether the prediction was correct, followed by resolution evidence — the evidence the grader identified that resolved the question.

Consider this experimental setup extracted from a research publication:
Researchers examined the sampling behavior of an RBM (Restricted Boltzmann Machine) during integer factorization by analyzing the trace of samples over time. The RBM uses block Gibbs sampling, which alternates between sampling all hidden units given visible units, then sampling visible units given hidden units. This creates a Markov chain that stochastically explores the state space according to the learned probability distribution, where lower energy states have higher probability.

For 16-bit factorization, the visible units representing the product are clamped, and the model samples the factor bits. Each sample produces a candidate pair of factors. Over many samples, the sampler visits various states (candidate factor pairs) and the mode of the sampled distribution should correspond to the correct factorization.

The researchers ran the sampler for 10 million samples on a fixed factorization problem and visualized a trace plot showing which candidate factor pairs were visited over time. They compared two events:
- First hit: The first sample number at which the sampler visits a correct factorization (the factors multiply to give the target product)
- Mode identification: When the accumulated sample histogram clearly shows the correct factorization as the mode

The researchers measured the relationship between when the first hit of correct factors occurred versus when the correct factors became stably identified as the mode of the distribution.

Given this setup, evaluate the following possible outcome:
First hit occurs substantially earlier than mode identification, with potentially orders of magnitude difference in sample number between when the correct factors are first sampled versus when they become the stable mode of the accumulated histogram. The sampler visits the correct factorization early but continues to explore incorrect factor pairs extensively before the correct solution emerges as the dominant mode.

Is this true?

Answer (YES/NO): NO